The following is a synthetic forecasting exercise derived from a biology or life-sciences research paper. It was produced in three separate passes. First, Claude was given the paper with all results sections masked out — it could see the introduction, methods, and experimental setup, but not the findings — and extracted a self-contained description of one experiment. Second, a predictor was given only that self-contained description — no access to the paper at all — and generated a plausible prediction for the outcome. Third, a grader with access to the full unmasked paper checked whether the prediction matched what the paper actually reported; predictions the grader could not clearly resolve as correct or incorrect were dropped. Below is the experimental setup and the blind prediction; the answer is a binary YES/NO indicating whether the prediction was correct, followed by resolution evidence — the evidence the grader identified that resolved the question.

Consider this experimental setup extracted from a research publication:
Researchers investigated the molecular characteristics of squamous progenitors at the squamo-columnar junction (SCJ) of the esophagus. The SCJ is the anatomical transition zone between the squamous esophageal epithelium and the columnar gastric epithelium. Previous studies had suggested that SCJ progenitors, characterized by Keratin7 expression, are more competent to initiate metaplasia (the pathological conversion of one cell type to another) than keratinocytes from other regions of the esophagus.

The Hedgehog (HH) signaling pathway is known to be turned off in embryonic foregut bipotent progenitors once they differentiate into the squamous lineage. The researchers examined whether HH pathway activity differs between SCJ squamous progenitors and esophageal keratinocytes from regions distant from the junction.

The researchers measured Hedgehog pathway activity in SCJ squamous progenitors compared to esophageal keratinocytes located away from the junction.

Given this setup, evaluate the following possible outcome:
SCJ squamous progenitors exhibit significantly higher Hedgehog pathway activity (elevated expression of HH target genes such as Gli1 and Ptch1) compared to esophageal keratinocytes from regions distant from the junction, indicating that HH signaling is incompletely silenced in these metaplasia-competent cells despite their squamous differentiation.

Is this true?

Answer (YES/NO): YES